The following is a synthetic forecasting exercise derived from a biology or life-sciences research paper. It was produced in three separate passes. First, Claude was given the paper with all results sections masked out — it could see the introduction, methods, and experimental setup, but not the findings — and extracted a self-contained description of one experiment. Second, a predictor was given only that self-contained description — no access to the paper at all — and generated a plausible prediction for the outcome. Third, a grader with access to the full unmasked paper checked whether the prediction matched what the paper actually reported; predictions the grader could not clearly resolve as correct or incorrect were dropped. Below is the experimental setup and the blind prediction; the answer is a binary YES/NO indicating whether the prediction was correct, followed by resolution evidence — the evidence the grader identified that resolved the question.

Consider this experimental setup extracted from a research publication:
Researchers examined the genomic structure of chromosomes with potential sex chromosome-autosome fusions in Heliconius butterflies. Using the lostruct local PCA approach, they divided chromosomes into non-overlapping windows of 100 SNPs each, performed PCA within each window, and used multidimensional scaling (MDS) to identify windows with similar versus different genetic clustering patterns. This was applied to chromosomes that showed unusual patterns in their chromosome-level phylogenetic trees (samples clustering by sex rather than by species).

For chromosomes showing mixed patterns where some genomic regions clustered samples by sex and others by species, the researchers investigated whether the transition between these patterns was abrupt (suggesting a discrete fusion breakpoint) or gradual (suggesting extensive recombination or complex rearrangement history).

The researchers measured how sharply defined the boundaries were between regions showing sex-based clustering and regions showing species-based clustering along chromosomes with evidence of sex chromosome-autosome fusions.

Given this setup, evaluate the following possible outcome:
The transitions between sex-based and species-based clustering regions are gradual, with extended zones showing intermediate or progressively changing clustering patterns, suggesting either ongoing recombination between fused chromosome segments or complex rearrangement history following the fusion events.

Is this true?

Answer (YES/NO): NO